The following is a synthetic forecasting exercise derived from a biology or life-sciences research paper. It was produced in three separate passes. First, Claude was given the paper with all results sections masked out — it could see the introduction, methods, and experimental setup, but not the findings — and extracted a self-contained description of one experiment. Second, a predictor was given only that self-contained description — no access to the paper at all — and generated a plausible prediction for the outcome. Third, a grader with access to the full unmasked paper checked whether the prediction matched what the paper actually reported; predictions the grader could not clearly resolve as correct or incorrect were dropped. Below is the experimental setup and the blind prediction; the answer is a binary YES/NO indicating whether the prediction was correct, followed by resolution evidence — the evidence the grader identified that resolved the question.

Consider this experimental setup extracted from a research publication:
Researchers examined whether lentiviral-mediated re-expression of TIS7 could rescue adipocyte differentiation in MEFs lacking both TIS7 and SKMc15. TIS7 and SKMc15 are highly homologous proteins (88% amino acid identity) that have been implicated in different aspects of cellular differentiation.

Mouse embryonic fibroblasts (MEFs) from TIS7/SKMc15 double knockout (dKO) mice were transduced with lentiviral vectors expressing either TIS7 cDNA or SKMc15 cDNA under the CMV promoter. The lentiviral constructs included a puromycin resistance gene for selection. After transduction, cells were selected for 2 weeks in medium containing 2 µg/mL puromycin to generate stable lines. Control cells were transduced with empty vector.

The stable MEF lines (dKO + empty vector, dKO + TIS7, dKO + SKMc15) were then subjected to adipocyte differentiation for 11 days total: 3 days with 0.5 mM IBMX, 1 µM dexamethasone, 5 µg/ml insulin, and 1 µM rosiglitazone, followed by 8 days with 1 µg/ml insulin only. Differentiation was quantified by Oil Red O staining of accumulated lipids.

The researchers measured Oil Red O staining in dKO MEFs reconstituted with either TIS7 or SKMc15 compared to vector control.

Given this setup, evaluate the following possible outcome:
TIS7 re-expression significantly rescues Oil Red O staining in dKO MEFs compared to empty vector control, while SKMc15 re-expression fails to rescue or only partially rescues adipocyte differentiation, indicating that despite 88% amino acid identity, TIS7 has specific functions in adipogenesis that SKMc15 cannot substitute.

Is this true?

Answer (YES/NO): NO